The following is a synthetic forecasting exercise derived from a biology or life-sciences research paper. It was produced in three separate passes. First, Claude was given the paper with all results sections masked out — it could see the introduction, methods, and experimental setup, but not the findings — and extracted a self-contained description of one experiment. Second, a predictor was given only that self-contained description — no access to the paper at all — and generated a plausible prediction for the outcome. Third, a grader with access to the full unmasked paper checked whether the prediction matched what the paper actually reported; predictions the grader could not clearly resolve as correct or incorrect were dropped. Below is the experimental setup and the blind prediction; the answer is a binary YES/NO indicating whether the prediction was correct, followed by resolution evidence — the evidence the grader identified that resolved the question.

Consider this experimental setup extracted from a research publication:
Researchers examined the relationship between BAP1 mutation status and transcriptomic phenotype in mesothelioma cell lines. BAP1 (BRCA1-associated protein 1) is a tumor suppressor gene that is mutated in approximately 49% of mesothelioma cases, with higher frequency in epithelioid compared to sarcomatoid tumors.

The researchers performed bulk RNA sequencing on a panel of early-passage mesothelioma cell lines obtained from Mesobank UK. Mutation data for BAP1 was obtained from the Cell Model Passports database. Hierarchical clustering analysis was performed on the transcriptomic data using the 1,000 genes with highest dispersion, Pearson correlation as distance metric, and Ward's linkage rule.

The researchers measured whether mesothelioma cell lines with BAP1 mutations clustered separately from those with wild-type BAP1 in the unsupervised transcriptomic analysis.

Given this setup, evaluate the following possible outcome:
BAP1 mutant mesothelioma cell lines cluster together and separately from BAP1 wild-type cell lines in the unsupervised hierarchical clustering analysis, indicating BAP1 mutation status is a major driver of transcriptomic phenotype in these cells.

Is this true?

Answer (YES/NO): NO